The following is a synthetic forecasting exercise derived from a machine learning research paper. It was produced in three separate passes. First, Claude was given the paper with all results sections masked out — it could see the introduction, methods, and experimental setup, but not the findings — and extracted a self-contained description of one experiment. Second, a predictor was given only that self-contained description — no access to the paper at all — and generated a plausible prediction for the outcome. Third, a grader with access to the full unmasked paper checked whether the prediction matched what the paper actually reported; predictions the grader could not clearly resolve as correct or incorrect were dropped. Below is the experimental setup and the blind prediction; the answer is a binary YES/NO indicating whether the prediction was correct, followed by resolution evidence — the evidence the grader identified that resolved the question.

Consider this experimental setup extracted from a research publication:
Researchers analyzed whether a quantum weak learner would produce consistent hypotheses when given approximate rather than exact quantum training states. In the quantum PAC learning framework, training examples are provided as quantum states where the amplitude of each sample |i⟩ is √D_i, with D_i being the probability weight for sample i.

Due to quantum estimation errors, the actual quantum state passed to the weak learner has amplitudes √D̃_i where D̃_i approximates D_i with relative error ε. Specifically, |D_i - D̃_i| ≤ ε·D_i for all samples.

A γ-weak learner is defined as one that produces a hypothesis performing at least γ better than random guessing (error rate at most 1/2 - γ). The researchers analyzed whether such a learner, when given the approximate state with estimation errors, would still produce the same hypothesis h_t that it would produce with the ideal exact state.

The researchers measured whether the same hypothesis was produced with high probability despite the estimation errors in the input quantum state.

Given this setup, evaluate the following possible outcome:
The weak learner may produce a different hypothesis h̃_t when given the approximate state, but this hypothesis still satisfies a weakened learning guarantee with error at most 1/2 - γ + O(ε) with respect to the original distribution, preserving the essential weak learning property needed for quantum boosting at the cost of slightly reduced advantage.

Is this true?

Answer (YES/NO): NO